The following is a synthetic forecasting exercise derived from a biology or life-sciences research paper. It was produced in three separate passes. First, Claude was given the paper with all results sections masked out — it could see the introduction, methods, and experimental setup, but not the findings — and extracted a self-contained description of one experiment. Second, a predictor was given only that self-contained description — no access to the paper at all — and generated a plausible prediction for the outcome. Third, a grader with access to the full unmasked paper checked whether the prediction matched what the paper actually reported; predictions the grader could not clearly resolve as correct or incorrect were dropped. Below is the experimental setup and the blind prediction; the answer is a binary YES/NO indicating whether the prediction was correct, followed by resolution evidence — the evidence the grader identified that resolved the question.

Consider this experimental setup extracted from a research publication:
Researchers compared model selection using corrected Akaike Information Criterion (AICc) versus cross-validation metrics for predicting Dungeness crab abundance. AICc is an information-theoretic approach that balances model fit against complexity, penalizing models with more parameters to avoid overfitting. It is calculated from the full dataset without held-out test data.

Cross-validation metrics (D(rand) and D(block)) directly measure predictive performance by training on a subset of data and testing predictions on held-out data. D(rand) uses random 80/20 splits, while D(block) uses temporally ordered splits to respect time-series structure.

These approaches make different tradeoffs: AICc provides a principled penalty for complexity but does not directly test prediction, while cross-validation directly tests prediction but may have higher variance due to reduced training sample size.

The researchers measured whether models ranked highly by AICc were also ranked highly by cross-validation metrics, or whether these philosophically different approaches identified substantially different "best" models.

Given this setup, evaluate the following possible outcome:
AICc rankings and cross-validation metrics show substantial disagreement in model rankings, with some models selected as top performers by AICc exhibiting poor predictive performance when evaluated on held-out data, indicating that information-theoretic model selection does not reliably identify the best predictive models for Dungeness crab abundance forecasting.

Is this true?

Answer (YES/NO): YES